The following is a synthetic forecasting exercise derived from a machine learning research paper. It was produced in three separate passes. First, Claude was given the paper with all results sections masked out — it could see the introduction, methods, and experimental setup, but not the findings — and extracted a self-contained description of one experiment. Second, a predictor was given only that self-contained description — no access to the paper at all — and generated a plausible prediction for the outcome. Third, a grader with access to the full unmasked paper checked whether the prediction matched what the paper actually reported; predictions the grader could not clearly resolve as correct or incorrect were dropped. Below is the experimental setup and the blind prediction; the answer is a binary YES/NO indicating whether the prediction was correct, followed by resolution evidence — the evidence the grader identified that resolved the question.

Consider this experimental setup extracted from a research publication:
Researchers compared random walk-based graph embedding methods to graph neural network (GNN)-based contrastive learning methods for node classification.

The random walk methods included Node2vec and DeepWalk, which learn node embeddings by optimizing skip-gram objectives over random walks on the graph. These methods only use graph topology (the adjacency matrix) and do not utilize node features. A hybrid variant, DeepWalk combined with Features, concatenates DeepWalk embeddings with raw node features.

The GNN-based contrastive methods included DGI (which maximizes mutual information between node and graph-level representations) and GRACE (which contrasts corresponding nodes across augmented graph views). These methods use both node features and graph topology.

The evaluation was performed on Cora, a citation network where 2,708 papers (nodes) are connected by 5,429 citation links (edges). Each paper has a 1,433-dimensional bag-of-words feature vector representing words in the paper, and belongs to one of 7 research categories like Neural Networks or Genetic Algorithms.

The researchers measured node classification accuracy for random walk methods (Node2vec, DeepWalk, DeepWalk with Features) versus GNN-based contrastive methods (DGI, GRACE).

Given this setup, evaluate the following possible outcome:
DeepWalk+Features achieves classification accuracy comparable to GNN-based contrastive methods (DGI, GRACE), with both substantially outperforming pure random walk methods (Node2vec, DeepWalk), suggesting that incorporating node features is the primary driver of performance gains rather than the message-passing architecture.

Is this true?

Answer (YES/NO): NO